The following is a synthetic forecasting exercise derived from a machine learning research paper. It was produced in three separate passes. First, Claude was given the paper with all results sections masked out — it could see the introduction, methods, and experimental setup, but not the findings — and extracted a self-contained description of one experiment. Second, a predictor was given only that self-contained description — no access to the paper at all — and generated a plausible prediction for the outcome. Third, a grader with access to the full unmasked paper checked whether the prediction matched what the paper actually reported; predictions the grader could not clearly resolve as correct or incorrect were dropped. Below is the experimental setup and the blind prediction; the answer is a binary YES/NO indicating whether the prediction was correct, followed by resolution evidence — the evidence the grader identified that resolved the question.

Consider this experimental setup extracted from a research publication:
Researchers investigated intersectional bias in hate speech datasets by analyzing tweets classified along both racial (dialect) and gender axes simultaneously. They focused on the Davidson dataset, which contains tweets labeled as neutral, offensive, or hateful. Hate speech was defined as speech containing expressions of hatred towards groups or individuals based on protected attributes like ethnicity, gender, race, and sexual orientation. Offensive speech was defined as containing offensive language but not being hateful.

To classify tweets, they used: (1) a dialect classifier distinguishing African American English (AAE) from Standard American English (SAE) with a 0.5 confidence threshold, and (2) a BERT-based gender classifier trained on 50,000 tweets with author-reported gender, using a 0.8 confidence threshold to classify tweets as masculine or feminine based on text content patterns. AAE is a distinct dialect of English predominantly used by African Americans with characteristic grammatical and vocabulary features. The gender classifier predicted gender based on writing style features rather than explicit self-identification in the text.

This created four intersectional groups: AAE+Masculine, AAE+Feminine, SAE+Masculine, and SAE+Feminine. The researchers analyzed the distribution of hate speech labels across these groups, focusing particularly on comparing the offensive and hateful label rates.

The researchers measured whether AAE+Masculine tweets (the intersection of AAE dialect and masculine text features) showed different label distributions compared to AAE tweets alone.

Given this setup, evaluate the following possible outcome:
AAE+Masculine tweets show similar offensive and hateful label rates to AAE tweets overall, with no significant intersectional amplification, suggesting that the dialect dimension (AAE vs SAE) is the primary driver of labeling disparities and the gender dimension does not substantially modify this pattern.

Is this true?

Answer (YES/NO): NO